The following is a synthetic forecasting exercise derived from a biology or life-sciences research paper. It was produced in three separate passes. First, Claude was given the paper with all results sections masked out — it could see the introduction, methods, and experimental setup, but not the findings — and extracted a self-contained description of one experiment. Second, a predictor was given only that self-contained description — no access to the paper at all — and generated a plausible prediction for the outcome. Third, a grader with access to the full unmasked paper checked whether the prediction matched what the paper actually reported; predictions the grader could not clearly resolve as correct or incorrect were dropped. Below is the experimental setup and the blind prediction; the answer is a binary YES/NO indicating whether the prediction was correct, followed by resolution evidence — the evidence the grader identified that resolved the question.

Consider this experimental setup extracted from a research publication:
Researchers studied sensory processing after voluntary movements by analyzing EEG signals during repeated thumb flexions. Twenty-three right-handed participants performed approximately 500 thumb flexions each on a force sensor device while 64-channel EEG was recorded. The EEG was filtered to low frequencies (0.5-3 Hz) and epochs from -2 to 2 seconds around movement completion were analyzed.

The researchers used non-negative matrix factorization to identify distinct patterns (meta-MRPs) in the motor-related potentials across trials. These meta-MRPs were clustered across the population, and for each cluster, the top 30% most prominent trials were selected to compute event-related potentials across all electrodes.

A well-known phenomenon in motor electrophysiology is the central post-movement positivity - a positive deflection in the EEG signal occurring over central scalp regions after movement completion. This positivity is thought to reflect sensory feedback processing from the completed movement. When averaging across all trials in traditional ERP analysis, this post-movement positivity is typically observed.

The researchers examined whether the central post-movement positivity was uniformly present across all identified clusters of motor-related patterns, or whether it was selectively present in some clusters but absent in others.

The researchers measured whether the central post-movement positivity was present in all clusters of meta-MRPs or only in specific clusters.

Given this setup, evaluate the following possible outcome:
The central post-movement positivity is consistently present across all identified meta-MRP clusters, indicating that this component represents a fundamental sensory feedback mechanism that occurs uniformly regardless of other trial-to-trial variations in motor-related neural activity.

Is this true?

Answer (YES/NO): NO